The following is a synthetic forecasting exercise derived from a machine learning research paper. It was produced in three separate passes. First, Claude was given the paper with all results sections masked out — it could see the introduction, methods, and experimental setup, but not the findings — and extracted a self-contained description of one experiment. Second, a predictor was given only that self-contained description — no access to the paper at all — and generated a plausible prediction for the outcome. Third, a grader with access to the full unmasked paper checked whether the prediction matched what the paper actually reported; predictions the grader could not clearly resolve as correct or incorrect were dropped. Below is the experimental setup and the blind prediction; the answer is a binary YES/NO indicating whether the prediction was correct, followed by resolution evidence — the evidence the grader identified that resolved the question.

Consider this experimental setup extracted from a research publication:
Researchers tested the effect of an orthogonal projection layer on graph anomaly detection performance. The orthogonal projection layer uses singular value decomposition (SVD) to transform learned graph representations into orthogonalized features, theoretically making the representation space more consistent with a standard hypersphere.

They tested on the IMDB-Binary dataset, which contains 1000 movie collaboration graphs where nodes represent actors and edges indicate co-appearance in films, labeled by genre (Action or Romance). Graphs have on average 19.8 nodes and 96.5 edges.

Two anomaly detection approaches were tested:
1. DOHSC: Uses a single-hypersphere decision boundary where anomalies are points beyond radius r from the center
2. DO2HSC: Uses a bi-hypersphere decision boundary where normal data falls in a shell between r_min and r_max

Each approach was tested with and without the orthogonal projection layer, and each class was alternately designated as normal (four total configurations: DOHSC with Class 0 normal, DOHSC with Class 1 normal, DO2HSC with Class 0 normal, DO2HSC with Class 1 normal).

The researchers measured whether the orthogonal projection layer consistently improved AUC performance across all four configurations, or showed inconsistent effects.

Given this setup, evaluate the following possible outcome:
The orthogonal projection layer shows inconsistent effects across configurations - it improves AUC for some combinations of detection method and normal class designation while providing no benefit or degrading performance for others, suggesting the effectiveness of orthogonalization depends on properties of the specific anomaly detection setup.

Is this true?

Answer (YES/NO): NO